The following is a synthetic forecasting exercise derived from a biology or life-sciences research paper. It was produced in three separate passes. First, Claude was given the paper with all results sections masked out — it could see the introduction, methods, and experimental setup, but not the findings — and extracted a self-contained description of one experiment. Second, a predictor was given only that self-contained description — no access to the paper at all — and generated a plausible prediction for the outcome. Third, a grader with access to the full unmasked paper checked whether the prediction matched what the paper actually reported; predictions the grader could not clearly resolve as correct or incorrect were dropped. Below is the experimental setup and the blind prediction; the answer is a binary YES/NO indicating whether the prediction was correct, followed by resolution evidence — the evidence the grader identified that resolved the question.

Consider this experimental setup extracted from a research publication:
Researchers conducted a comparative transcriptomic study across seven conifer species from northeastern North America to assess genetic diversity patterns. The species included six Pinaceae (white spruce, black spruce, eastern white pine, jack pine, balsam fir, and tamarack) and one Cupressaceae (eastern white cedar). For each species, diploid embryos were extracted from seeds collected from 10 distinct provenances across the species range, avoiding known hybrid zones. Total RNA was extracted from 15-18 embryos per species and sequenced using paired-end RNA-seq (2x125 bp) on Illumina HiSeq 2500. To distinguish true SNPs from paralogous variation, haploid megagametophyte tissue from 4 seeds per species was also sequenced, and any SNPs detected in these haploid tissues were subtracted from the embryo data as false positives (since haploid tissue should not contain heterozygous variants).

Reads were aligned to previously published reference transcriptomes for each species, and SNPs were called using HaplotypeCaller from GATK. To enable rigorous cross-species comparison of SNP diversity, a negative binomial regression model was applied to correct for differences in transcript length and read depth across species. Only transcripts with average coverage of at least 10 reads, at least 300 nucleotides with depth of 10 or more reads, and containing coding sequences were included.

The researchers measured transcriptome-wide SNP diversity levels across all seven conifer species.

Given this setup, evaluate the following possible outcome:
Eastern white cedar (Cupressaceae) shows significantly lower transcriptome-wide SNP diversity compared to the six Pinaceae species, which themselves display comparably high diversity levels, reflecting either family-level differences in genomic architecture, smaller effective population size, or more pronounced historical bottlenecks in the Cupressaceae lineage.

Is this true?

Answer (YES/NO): NO